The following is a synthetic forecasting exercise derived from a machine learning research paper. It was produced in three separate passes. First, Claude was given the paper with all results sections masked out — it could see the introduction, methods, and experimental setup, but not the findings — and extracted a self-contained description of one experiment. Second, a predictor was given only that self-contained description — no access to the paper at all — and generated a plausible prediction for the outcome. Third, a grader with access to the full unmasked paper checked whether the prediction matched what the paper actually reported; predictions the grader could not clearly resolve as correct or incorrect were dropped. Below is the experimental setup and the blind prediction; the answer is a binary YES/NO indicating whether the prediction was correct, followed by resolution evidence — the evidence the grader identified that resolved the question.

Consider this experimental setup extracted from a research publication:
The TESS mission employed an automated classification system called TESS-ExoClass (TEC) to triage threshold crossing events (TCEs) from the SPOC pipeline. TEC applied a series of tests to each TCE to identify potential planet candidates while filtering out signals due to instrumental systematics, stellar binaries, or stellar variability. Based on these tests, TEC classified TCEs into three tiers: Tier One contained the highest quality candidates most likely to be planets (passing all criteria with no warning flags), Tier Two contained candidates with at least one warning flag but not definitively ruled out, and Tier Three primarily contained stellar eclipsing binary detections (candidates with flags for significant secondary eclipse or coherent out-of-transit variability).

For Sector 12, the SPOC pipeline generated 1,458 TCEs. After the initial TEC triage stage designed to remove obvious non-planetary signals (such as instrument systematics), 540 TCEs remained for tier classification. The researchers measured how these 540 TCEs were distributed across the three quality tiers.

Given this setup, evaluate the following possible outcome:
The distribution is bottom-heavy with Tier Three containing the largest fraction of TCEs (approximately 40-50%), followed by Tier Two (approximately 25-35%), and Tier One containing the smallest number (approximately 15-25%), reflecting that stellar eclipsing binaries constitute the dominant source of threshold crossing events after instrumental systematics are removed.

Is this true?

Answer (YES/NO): NO